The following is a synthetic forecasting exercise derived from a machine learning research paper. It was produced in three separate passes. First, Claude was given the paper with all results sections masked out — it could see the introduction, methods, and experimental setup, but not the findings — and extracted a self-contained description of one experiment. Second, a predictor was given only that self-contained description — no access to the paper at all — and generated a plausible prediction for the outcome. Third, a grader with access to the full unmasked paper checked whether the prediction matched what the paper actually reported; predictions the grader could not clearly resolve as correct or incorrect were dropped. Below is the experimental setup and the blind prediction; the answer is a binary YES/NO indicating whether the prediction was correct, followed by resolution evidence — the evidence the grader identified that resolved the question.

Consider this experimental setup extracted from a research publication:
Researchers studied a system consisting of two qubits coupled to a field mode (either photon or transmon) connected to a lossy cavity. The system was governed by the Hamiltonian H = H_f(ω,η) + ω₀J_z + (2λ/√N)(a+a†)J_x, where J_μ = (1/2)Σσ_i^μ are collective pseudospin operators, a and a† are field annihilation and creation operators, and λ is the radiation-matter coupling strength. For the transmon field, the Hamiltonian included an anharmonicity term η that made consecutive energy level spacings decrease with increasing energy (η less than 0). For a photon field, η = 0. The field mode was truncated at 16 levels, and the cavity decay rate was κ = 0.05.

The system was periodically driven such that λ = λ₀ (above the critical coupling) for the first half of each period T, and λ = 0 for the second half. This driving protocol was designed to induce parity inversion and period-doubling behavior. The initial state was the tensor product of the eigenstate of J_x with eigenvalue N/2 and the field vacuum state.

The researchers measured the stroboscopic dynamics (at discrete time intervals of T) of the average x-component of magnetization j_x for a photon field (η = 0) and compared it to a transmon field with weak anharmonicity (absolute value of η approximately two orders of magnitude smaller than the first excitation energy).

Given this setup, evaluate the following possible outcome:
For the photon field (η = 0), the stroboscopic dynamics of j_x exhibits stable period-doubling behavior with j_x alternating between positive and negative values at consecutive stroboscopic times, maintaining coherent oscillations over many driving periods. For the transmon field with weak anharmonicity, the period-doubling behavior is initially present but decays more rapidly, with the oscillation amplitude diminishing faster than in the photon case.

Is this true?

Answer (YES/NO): YES